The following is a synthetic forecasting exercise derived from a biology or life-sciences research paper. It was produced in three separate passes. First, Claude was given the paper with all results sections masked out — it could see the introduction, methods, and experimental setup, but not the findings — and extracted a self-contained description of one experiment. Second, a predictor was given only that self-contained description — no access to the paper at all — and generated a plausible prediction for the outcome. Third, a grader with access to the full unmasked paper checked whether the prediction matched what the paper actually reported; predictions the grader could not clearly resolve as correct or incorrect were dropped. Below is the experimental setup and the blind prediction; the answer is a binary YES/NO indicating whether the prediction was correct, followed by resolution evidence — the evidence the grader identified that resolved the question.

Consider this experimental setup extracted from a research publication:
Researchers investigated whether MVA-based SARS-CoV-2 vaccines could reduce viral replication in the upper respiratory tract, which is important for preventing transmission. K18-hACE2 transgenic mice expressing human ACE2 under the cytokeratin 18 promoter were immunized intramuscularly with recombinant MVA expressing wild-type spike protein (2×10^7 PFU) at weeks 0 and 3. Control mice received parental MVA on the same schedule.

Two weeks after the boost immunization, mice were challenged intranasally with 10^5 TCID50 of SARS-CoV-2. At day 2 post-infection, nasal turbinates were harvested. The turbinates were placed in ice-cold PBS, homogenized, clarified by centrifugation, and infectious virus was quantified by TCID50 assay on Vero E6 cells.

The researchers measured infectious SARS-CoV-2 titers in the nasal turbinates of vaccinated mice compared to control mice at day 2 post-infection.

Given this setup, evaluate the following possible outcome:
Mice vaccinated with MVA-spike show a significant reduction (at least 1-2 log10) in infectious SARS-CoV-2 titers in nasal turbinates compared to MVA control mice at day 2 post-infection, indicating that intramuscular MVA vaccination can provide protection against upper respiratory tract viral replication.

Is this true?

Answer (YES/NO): YES